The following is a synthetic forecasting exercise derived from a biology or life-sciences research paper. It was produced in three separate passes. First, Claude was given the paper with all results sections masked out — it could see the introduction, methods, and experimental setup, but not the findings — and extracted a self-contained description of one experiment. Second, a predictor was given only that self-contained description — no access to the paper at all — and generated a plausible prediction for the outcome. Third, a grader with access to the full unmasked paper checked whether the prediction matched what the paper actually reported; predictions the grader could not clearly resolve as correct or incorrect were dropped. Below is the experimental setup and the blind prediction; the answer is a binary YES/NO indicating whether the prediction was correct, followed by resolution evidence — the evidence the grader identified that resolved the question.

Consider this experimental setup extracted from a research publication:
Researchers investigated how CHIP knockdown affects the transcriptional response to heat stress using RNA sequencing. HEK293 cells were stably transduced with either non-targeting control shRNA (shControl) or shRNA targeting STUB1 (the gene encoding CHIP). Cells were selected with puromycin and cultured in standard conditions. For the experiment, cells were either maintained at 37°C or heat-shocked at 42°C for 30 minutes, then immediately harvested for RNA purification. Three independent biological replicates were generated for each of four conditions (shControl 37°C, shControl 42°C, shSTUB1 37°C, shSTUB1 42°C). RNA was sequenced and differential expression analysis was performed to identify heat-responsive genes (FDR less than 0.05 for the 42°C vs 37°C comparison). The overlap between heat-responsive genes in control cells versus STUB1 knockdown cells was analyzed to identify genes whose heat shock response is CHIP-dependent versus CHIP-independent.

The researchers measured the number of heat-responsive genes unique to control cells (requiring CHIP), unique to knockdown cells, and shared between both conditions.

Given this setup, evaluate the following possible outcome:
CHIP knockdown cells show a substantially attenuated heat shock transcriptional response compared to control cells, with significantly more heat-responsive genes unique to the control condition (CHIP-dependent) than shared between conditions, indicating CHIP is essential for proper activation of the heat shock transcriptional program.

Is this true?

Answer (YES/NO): NO